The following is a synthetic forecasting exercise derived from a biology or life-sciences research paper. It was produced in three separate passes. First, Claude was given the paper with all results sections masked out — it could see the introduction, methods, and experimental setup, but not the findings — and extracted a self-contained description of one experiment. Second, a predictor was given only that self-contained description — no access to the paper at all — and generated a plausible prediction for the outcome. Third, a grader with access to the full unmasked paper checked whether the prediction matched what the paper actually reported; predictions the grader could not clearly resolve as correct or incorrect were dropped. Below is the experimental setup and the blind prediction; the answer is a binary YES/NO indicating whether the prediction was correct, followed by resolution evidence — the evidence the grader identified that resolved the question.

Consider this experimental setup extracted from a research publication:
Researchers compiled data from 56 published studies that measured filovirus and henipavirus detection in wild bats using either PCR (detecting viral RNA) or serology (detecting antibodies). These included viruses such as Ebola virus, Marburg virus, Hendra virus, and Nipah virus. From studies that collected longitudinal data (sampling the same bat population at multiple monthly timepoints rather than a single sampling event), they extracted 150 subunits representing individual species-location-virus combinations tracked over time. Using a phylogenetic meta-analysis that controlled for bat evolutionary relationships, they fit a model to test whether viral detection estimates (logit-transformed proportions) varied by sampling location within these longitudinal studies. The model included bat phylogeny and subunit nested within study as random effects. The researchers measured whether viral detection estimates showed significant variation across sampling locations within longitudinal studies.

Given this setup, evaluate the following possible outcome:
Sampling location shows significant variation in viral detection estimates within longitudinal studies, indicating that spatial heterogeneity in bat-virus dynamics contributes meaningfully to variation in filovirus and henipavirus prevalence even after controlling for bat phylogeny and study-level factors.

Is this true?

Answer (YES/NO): YES